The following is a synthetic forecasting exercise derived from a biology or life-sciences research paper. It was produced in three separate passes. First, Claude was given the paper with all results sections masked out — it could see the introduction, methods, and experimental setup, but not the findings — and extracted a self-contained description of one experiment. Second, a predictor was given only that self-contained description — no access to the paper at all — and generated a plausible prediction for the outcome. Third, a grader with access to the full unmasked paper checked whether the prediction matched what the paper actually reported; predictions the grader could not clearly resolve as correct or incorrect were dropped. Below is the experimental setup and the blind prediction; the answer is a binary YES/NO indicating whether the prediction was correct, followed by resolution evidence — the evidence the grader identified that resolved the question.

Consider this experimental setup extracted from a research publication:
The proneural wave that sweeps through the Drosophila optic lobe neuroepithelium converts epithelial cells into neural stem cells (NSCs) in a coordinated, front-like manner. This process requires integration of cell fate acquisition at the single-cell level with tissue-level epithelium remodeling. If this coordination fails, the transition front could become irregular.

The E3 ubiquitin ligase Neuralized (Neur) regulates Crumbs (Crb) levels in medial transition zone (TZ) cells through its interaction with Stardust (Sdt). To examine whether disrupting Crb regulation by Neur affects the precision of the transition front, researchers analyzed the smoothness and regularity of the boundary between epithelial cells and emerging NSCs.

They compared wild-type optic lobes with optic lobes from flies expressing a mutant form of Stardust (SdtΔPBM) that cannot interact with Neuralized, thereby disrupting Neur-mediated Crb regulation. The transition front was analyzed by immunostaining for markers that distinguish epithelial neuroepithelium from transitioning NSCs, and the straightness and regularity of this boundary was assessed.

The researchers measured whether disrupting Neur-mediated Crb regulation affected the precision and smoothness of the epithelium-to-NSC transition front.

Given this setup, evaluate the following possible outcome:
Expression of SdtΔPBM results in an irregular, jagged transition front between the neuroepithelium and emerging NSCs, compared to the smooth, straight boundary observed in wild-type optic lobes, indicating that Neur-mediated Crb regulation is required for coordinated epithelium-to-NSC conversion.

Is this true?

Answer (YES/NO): YES